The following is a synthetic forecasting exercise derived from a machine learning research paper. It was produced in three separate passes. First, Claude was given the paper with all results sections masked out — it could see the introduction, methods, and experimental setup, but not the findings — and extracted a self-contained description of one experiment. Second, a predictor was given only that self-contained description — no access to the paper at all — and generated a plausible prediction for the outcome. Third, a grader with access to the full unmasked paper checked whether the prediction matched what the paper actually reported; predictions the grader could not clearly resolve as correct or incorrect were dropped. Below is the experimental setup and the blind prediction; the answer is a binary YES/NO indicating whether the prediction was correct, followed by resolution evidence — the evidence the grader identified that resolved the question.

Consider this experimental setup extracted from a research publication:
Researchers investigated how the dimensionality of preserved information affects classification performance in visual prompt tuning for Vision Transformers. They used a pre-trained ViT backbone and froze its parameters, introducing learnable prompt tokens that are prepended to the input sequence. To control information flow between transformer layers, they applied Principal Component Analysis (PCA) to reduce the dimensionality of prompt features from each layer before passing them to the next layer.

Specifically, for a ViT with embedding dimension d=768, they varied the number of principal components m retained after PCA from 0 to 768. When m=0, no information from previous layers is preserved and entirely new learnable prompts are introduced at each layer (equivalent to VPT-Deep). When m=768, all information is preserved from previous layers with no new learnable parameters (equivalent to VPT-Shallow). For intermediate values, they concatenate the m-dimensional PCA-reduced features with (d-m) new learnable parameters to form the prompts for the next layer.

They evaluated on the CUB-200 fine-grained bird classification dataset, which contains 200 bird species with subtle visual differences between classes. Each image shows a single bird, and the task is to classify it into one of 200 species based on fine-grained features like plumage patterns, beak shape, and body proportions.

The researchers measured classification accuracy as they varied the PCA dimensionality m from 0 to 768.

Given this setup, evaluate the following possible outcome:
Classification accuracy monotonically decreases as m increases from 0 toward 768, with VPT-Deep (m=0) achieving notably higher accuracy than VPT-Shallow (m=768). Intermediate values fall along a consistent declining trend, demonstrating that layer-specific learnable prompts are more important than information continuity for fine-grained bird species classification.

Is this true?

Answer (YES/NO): NO